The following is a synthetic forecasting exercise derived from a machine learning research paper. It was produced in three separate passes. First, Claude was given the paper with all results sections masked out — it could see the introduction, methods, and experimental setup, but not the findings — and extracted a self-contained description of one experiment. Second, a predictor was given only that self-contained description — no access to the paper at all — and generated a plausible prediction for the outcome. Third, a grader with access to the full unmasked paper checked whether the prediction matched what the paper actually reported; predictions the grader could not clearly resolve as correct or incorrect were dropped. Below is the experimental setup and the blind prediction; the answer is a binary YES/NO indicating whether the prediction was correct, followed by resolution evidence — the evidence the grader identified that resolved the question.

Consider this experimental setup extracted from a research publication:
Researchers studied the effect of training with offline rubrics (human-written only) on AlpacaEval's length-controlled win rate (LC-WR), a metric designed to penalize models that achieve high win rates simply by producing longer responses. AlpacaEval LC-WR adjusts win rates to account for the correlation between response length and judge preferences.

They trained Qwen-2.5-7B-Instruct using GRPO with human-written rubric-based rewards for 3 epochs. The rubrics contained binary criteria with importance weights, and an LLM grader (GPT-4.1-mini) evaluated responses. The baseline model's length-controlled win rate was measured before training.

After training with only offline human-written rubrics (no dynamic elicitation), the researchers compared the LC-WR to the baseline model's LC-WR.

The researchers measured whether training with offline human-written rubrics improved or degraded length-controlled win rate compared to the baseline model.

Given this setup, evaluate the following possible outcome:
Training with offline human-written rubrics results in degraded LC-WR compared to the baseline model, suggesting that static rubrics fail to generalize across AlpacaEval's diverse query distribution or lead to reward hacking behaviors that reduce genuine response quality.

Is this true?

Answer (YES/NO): YES